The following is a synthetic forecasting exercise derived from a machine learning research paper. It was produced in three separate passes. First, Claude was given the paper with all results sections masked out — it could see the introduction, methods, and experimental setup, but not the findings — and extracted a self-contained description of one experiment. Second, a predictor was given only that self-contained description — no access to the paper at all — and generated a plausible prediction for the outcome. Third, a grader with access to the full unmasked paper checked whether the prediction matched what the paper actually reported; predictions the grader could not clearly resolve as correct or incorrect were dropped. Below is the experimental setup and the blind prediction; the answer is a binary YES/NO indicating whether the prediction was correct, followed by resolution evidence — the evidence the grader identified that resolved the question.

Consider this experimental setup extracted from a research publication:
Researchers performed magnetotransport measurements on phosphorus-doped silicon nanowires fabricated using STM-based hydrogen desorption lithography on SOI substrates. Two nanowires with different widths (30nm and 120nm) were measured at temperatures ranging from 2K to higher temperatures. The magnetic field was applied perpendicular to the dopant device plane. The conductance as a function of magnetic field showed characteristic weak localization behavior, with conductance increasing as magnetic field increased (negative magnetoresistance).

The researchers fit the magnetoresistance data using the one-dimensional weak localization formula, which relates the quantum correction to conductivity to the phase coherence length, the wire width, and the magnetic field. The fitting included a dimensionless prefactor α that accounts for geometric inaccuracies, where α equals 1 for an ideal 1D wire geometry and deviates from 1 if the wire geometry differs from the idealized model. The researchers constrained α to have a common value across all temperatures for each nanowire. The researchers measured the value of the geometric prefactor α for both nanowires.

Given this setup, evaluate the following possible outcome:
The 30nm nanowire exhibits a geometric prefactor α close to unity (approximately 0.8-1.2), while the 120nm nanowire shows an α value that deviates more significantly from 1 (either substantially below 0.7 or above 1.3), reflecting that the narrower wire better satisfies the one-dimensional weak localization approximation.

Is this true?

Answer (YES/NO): NO